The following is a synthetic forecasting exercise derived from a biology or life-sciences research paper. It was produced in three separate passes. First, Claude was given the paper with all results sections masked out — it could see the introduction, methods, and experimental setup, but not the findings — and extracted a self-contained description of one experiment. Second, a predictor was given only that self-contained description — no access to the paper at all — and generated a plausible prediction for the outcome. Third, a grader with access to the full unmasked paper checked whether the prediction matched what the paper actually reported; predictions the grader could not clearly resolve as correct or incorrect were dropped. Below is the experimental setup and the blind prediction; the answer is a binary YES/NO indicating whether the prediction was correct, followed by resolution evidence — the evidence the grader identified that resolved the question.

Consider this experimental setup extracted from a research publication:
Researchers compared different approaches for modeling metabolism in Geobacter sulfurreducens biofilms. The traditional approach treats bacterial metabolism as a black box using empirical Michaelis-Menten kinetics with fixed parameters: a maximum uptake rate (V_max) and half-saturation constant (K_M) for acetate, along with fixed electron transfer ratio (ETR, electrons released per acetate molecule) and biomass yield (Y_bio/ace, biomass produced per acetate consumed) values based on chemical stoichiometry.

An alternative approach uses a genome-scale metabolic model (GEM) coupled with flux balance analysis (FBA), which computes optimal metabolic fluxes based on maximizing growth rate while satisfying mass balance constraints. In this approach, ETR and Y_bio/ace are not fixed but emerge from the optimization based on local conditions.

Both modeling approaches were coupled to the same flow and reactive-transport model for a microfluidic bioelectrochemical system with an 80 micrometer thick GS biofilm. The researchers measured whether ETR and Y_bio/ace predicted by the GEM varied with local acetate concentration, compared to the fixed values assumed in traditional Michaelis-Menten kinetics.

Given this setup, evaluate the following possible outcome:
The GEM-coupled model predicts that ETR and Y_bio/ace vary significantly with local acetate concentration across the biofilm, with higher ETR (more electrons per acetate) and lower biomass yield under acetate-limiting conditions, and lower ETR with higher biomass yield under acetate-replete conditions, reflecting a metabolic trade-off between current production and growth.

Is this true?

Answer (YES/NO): YES